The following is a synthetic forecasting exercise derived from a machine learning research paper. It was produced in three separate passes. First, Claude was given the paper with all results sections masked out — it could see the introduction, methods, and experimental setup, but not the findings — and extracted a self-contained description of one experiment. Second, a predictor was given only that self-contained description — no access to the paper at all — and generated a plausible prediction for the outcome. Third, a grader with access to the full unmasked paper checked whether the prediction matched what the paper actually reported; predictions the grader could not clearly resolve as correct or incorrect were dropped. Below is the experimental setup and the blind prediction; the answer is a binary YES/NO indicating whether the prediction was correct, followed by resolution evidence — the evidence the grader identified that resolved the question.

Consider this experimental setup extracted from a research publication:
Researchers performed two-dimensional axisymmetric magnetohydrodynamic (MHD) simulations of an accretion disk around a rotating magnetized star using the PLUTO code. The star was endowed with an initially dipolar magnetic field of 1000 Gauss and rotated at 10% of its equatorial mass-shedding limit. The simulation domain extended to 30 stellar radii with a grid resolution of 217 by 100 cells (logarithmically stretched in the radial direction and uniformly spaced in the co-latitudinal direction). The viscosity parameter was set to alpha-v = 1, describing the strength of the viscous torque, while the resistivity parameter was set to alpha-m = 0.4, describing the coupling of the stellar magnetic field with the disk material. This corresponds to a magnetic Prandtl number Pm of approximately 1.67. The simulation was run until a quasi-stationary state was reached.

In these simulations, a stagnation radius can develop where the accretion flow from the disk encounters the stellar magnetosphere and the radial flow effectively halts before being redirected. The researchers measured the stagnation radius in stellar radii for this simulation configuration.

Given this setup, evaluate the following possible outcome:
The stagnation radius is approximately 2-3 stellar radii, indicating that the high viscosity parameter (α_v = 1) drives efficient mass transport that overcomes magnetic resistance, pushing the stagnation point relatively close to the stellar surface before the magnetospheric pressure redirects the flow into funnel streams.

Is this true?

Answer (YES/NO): NO